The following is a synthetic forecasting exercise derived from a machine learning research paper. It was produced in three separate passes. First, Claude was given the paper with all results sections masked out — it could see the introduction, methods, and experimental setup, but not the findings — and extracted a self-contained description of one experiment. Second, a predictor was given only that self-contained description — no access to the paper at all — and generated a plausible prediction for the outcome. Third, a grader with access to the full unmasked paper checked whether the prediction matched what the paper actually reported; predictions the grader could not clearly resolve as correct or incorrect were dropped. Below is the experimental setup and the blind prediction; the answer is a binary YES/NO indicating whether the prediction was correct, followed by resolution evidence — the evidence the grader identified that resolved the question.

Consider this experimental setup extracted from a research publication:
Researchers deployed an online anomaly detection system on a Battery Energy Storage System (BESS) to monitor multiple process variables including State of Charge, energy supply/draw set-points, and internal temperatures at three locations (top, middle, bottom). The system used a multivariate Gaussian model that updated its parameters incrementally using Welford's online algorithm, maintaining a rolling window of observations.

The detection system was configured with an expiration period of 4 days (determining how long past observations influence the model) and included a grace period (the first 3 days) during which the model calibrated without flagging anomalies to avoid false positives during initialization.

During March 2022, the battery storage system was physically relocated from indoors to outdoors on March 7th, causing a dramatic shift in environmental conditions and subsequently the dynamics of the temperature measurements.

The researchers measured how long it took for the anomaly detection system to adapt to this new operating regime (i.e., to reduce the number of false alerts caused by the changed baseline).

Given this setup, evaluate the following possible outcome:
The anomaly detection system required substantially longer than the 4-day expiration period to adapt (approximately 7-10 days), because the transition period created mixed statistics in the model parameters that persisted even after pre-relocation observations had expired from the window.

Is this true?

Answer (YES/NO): NO